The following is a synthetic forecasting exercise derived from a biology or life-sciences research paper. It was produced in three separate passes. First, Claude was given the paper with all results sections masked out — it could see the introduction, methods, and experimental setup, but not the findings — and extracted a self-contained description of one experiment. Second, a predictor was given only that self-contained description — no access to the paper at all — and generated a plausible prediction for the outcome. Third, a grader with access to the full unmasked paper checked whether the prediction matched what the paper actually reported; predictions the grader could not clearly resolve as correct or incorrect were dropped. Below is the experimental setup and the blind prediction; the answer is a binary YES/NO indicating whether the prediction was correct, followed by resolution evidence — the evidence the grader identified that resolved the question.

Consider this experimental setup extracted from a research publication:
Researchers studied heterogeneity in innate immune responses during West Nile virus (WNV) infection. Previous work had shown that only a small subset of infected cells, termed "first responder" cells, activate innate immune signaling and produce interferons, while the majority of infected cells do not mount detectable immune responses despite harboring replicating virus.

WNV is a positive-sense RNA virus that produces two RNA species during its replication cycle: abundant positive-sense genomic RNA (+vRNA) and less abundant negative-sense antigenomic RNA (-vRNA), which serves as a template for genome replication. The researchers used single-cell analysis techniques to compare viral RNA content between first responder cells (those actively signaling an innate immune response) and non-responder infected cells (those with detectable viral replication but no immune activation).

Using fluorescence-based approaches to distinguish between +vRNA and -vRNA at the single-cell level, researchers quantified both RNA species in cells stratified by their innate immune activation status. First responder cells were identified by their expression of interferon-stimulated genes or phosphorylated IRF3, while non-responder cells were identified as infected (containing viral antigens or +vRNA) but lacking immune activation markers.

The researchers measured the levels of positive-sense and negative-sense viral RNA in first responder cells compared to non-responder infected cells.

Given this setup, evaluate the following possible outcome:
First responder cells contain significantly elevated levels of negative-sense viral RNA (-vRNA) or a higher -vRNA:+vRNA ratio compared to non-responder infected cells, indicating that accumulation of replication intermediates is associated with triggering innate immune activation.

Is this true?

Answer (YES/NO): YES